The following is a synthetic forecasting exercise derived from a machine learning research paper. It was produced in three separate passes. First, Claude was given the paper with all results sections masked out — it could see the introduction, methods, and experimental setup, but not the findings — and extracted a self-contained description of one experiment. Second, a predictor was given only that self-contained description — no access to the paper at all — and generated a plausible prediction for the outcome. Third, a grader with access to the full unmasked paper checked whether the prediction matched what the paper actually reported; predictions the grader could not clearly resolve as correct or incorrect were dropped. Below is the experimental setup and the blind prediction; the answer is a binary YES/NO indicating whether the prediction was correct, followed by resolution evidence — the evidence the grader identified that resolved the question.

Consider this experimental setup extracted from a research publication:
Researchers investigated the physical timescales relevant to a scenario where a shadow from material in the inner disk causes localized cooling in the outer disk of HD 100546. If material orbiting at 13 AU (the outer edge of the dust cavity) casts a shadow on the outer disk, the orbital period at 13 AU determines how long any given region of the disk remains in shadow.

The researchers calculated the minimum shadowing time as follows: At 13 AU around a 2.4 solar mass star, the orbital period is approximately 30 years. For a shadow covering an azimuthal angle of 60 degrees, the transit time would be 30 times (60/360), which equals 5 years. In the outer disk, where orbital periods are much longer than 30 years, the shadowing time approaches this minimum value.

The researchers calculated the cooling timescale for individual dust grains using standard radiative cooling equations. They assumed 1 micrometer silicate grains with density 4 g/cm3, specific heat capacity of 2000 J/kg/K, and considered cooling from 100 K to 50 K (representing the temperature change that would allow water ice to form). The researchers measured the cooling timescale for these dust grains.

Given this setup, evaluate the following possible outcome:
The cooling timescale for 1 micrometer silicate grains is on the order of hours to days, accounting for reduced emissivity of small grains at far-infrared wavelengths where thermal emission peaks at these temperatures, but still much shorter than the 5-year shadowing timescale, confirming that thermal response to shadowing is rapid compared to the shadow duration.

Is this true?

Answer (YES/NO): NO